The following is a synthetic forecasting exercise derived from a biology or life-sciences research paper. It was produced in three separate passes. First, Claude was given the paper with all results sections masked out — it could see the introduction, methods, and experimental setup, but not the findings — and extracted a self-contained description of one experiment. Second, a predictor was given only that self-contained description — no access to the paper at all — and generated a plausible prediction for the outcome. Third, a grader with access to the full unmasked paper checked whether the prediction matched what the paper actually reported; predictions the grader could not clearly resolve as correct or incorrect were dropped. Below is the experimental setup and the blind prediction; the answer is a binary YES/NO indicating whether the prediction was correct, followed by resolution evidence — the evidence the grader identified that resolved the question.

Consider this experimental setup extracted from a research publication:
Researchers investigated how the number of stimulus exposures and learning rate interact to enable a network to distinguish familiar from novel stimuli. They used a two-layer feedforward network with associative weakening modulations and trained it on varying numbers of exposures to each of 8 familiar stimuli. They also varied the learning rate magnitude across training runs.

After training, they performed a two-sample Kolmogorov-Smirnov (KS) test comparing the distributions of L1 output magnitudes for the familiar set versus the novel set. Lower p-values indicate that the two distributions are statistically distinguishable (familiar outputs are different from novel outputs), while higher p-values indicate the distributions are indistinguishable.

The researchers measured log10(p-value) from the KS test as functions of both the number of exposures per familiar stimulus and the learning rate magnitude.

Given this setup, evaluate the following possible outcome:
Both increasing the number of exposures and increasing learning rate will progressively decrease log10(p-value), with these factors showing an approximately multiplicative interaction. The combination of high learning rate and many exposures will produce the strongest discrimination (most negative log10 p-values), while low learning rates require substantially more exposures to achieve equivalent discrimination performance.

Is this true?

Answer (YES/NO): NO